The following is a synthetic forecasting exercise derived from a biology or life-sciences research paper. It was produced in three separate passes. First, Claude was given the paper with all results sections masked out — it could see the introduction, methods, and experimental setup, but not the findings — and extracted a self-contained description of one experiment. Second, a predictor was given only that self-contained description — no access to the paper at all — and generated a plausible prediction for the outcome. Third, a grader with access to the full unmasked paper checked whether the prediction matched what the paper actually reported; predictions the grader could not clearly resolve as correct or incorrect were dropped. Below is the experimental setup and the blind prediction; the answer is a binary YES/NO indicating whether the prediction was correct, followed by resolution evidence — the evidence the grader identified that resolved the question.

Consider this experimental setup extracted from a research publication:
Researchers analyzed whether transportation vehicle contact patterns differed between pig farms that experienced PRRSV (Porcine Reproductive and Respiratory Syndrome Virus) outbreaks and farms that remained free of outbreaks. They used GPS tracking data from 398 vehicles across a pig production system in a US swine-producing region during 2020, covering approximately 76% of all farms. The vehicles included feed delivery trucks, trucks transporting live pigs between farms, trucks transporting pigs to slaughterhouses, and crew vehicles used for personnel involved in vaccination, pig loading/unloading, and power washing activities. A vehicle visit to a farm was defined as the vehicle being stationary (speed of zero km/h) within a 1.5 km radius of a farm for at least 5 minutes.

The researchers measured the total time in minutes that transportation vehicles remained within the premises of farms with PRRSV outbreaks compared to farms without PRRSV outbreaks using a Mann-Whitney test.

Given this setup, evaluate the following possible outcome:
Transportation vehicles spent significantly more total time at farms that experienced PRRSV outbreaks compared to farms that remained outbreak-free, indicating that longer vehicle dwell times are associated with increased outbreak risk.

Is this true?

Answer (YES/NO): NO